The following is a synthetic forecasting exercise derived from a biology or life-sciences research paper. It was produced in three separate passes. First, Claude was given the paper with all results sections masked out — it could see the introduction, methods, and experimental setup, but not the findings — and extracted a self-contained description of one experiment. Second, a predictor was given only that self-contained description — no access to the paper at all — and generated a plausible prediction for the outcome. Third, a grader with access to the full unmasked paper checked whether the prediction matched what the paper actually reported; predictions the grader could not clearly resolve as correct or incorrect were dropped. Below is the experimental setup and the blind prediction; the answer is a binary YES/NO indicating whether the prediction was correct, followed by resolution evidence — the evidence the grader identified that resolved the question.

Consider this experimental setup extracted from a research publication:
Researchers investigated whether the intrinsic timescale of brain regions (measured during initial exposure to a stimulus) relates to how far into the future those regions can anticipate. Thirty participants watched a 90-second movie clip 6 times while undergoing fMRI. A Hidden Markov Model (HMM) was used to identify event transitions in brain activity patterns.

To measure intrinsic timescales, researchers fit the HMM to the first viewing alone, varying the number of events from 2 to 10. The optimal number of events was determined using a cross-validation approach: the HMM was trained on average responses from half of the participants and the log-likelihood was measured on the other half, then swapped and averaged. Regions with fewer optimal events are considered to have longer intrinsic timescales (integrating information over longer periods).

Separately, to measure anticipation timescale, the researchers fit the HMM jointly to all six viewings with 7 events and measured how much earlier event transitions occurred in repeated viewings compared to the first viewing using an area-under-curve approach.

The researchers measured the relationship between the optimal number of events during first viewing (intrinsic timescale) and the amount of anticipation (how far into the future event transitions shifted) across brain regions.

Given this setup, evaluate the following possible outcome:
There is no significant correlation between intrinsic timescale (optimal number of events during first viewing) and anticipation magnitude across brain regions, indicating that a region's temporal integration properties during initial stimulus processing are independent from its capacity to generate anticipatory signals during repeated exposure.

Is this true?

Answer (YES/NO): NO